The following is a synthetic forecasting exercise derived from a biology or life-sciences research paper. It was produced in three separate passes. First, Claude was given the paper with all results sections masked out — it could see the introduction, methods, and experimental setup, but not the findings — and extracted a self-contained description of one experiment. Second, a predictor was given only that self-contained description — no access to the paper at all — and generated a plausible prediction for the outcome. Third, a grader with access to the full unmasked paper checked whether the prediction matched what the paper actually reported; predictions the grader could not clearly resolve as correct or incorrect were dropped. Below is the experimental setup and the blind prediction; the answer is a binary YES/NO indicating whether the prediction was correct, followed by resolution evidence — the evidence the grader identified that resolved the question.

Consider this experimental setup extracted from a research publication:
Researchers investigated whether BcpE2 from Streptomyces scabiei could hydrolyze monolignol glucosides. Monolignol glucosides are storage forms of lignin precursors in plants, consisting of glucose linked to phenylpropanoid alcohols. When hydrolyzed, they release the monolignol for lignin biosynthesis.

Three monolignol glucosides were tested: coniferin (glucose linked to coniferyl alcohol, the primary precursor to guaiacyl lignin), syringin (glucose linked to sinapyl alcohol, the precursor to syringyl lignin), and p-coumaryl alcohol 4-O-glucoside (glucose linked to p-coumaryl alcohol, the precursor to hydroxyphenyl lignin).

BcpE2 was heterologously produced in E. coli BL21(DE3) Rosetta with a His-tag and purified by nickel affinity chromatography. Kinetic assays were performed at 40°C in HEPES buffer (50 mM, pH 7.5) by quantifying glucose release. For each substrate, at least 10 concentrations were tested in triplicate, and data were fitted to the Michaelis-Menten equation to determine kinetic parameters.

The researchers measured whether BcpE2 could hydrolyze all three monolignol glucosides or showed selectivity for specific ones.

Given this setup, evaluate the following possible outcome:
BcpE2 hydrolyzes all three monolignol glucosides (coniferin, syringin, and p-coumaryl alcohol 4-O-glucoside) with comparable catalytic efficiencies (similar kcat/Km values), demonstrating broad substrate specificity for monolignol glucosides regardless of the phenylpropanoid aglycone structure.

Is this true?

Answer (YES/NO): NO